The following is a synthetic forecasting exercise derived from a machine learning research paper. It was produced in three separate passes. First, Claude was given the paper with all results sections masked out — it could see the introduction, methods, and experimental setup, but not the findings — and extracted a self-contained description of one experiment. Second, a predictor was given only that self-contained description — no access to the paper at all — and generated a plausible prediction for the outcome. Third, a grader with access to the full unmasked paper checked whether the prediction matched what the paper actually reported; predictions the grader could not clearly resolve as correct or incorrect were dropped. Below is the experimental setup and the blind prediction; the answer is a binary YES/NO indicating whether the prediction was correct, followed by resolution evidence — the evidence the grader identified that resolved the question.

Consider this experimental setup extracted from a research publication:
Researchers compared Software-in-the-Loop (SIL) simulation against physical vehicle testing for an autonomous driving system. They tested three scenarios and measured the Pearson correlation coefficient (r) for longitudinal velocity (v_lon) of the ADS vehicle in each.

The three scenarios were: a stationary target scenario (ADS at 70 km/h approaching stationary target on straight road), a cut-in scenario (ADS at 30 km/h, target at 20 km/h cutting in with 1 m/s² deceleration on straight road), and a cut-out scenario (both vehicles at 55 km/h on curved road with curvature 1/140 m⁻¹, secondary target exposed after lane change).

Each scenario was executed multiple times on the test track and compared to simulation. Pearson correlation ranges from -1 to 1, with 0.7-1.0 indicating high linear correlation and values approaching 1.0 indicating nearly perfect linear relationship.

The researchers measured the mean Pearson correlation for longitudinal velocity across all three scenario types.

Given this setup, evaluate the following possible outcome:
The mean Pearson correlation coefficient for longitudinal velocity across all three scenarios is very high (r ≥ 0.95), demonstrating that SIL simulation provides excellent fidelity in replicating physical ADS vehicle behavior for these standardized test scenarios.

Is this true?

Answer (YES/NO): YES